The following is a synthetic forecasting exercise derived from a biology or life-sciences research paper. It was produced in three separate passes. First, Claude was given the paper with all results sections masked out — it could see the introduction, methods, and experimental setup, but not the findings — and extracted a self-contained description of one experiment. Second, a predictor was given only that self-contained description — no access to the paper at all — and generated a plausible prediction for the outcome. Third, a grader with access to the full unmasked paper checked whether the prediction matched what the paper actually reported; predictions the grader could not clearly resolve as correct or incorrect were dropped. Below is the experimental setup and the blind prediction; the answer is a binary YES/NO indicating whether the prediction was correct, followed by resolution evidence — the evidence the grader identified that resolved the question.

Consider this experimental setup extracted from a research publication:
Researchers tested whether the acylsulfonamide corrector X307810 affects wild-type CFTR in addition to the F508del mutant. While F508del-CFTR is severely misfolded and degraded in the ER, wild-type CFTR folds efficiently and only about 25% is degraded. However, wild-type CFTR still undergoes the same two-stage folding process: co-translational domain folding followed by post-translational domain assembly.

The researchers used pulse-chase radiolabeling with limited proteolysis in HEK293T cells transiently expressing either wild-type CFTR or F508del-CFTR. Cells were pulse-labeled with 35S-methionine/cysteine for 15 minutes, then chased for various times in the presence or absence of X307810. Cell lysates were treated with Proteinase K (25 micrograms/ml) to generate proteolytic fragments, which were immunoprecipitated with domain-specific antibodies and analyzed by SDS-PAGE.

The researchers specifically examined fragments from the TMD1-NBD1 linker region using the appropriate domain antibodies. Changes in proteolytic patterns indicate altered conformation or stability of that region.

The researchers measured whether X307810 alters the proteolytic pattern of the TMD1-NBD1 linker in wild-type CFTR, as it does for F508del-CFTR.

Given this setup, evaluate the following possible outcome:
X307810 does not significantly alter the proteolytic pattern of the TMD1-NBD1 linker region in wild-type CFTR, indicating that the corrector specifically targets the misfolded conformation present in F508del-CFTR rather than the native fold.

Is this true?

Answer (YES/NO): NO